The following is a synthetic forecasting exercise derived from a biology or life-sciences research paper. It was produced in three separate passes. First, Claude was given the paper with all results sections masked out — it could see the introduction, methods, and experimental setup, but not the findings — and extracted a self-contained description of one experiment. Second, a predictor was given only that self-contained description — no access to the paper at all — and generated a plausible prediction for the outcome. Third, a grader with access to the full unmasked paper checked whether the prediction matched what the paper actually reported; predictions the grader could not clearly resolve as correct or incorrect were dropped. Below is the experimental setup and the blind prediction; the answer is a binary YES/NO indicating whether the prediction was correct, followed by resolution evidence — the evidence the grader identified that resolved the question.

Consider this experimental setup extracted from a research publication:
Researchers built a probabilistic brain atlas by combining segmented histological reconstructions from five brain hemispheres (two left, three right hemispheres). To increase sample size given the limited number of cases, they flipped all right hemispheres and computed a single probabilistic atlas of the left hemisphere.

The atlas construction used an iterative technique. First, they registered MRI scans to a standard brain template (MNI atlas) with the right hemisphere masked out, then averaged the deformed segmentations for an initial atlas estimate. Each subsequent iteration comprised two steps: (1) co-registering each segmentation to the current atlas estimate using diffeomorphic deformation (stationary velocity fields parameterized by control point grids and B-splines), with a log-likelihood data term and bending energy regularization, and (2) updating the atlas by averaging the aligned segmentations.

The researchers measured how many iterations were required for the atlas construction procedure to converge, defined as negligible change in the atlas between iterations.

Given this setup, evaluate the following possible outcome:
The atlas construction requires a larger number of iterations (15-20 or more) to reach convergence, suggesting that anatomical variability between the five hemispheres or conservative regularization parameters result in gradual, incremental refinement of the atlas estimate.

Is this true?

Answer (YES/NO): NO